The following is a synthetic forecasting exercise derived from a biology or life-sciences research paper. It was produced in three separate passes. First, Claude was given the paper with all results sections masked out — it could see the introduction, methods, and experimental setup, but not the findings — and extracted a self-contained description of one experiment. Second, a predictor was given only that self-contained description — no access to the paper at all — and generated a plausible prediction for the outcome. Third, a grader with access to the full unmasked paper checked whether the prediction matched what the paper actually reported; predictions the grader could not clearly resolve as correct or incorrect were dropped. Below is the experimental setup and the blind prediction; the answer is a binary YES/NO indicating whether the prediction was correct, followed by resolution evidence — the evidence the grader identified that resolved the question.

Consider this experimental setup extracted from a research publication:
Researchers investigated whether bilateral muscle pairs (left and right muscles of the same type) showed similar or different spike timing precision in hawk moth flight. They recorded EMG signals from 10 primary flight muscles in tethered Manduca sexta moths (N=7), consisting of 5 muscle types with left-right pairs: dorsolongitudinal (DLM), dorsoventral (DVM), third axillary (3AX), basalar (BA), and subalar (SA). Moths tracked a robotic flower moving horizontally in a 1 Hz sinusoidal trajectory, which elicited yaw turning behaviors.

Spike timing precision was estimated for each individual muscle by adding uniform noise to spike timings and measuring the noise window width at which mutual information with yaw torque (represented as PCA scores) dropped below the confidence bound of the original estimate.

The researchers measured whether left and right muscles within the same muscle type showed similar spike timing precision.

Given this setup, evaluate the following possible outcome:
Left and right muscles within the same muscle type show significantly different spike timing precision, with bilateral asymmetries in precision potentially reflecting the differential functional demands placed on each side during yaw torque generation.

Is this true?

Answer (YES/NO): NO